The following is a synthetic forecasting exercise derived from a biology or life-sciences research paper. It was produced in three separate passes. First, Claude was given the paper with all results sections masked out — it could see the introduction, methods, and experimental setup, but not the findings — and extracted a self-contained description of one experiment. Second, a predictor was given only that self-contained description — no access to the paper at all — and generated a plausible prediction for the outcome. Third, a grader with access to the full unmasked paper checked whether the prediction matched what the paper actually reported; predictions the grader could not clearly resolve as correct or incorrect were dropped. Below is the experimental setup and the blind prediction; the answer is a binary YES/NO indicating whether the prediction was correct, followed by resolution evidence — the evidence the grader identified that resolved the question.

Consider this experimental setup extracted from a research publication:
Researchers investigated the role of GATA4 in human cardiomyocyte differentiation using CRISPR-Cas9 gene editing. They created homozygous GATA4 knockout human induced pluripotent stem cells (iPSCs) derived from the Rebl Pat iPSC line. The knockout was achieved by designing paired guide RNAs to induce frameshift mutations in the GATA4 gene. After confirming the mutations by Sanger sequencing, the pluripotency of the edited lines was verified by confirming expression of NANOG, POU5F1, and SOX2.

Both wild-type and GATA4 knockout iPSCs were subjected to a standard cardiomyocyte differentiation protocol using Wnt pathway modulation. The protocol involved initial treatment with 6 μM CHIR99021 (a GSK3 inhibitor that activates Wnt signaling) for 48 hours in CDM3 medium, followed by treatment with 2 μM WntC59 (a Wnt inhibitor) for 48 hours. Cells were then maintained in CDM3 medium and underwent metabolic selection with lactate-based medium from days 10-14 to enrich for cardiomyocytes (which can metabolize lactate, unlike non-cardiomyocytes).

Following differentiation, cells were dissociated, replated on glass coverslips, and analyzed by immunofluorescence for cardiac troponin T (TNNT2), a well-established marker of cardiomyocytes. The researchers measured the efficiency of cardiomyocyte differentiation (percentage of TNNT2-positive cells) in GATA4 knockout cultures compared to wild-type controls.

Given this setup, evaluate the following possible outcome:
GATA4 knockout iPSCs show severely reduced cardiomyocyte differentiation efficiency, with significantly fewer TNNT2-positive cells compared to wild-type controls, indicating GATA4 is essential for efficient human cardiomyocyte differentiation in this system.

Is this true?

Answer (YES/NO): YES